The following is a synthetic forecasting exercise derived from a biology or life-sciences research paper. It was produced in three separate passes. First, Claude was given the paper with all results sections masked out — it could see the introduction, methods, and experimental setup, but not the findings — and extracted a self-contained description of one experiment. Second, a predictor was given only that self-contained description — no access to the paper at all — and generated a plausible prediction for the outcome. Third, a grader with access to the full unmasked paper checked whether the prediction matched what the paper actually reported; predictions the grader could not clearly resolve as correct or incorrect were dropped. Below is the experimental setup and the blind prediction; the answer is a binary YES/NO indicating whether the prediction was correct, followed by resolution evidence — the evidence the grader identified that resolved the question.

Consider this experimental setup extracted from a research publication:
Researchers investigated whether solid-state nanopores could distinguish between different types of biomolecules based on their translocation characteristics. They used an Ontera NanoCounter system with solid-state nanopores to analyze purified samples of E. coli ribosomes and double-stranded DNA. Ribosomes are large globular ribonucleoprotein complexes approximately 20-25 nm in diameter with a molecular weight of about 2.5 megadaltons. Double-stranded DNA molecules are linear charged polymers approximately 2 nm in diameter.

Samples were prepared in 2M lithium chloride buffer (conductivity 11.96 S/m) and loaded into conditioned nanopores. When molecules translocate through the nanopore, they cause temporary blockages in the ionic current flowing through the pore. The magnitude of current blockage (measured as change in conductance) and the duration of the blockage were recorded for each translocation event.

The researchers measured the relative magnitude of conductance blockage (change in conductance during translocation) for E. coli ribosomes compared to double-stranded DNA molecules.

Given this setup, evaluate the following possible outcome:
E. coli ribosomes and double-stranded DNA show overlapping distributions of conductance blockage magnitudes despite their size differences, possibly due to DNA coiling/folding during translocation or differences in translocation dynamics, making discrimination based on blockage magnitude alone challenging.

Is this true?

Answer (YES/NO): NO